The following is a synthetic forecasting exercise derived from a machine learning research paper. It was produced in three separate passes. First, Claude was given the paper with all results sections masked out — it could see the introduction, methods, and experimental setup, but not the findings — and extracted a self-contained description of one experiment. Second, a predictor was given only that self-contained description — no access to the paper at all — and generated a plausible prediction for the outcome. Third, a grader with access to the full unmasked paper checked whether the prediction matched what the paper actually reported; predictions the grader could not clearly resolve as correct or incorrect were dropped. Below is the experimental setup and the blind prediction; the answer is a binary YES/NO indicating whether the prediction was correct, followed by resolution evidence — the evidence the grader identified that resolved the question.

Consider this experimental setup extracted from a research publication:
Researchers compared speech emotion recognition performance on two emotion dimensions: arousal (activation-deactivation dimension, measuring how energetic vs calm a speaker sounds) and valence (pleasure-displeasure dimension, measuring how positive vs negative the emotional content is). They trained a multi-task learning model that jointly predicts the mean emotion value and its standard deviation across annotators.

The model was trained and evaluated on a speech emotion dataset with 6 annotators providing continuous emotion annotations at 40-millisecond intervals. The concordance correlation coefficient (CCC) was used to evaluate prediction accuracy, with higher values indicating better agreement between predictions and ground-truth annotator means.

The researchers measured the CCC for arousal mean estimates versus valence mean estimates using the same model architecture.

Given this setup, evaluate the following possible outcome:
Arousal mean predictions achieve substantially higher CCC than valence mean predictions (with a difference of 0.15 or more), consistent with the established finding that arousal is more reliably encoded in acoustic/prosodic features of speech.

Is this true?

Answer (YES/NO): YES